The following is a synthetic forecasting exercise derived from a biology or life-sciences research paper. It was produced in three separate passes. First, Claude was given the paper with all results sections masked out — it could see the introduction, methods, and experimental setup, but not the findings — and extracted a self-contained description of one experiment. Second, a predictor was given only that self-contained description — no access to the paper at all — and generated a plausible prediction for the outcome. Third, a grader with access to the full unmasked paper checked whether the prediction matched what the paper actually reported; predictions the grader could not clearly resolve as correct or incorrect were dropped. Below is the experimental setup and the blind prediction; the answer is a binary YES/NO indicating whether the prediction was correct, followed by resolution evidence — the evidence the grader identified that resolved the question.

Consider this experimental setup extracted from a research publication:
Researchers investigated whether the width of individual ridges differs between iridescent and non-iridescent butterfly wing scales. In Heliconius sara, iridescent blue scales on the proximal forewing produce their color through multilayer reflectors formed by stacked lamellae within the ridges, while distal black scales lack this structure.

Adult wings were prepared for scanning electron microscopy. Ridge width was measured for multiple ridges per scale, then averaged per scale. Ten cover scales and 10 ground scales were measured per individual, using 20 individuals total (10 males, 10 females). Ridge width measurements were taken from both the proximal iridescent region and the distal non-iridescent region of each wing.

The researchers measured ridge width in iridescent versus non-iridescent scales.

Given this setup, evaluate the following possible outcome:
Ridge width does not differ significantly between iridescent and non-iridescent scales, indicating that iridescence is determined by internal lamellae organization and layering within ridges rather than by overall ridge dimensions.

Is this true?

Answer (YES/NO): NO